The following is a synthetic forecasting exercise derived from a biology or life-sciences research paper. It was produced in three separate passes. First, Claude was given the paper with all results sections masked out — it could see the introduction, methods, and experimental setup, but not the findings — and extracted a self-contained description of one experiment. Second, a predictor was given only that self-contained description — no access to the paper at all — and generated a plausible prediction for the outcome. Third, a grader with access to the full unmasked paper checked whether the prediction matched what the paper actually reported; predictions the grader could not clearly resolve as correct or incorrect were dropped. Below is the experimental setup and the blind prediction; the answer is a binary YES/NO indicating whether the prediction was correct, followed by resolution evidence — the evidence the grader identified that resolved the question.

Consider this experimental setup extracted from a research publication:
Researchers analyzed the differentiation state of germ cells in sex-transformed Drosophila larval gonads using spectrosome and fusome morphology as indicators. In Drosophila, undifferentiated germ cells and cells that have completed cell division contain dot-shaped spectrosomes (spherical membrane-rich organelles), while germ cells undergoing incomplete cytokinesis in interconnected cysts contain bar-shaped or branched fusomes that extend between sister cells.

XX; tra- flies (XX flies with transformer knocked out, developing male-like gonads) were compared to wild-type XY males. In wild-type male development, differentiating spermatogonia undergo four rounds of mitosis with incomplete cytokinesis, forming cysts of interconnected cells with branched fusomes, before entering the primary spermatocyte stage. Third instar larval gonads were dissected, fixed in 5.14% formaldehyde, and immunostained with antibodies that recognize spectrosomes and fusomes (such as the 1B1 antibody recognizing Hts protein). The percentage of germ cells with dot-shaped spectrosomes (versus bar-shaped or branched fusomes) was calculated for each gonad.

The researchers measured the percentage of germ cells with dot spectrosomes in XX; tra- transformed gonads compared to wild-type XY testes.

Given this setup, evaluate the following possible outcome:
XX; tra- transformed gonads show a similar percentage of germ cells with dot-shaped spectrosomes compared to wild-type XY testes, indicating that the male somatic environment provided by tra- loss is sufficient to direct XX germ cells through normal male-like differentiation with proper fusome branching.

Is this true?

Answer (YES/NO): YES